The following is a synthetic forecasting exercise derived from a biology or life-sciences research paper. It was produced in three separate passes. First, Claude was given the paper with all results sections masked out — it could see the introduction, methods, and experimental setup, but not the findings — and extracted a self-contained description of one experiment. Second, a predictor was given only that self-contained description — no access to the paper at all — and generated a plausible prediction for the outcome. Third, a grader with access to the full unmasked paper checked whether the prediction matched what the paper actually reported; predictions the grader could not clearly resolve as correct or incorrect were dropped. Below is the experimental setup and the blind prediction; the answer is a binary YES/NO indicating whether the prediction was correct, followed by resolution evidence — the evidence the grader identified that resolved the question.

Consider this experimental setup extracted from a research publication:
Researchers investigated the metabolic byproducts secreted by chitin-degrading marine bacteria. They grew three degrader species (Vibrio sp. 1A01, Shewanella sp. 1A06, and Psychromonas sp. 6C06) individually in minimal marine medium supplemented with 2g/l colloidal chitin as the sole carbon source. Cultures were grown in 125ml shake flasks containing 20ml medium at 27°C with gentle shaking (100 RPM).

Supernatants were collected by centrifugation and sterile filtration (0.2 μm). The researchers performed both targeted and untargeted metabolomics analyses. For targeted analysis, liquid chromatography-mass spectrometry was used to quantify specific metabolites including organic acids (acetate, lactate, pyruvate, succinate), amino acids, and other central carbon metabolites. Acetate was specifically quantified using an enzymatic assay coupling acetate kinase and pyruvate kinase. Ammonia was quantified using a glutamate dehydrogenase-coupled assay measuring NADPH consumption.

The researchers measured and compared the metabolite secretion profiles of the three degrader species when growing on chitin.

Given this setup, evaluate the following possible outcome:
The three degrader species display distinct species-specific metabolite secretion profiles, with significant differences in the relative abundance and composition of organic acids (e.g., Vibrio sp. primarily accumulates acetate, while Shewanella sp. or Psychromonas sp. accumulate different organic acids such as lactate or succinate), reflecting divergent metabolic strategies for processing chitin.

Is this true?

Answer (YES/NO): NO